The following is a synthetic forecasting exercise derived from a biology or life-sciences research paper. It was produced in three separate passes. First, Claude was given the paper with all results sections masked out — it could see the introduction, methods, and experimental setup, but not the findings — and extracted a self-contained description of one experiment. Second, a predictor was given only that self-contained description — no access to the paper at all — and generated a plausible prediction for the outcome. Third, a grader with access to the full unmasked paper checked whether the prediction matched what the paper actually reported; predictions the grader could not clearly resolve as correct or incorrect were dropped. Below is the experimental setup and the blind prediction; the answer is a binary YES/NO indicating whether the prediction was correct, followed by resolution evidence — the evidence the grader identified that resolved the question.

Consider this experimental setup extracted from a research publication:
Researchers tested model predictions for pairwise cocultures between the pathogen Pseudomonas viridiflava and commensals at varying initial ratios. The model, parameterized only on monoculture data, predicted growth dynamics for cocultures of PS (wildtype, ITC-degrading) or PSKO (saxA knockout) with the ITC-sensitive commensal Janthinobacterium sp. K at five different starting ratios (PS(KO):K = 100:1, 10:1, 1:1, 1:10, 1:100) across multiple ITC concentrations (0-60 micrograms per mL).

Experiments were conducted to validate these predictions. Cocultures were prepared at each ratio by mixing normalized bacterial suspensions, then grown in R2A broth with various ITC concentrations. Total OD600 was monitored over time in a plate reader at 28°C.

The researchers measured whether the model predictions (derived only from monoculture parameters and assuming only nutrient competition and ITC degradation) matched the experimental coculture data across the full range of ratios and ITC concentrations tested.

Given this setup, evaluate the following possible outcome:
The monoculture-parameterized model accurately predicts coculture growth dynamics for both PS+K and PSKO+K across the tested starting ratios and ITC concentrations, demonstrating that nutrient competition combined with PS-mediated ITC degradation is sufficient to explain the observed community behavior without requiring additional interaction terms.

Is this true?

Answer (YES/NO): YES